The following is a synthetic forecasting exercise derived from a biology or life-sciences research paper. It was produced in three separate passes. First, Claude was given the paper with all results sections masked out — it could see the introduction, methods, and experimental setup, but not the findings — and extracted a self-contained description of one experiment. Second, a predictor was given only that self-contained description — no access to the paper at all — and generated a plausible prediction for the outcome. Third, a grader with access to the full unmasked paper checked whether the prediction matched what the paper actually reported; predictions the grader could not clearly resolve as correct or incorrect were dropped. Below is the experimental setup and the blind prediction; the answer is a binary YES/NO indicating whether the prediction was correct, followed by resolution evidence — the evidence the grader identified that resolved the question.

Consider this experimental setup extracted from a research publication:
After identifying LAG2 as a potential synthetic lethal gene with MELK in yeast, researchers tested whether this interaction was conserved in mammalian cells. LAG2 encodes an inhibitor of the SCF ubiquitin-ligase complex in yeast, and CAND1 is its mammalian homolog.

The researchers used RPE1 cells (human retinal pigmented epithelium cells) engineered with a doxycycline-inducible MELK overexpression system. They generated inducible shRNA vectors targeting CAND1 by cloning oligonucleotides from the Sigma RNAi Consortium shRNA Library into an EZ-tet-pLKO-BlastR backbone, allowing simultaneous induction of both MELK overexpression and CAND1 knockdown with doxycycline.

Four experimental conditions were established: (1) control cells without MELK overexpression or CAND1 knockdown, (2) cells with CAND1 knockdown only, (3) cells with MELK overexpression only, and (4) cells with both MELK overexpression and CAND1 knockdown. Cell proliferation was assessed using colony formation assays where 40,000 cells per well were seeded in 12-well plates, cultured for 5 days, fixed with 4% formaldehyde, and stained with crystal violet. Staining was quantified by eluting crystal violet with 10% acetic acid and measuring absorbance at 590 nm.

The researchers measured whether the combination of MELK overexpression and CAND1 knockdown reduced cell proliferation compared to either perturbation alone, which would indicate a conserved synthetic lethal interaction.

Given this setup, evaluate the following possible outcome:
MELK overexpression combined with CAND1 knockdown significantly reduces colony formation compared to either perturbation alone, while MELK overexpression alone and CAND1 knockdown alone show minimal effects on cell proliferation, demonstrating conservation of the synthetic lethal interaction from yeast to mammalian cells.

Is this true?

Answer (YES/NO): NO